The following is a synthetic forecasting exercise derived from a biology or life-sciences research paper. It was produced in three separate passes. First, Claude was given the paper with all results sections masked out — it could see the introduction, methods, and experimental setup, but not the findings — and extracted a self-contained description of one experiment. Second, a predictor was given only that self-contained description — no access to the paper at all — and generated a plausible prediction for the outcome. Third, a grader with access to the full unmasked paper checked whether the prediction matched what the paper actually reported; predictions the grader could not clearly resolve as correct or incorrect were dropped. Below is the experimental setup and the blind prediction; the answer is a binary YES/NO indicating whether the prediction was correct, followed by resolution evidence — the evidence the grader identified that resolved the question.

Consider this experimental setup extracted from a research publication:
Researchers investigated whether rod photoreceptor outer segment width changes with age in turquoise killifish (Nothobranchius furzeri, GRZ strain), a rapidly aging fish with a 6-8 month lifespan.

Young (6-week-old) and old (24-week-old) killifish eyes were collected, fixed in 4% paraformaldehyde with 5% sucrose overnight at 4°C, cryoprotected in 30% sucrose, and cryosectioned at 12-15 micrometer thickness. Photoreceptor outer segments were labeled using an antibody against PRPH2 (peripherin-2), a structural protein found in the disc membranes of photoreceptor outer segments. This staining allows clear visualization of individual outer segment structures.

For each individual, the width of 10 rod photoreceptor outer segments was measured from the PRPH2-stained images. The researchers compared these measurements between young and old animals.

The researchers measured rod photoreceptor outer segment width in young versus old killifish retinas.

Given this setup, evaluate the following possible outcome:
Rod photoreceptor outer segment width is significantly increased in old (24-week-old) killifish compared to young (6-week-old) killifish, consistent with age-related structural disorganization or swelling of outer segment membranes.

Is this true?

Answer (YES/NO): NO